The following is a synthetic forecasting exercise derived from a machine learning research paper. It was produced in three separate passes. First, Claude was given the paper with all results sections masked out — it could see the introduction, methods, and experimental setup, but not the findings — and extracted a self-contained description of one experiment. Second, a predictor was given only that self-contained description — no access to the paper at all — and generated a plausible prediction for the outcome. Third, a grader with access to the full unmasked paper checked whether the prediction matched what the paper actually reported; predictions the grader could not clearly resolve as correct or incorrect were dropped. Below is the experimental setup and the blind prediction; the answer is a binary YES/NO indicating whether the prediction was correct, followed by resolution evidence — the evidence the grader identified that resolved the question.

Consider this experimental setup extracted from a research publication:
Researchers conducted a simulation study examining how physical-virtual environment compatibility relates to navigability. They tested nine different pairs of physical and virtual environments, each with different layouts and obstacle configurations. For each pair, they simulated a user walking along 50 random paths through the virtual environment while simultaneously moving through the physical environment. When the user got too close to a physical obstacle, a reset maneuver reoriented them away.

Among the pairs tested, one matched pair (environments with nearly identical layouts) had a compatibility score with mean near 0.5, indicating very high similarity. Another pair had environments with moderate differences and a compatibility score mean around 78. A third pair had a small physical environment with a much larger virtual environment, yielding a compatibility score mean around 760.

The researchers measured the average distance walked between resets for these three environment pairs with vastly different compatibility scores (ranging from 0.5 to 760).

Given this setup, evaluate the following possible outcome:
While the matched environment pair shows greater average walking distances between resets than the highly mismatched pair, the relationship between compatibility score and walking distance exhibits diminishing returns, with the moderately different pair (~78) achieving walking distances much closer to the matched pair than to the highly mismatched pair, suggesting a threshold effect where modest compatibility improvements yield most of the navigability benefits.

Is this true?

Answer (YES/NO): NO